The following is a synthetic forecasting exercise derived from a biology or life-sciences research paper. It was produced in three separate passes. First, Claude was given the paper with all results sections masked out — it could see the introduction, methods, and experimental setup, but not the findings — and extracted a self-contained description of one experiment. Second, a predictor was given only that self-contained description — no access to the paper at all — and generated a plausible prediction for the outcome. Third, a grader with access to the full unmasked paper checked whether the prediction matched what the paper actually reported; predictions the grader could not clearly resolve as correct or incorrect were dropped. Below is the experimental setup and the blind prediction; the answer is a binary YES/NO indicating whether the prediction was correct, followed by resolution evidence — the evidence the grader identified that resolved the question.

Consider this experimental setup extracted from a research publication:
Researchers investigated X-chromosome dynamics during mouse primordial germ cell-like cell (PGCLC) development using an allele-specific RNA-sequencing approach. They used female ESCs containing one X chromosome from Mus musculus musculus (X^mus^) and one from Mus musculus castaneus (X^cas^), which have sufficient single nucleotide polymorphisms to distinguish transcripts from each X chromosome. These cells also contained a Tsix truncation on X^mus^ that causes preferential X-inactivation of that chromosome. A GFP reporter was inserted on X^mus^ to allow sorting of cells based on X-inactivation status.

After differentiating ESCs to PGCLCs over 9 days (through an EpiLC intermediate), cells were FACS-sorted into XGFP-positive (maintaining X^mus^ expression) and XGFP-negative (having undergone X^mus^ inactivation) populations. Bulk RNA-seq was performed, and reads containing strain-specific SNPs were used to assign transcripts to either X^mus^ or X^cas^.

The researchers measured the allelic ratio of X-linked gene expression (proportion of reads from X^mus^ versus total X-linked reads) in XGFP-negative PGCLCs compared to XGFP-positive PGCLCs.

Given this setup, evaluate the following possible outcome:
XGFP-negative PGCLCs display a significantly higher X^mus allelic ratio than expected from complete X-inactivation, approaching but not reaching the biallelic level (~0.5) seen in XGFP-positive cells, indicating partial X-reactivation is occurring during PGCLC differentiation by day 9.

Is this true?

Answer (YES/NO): NO